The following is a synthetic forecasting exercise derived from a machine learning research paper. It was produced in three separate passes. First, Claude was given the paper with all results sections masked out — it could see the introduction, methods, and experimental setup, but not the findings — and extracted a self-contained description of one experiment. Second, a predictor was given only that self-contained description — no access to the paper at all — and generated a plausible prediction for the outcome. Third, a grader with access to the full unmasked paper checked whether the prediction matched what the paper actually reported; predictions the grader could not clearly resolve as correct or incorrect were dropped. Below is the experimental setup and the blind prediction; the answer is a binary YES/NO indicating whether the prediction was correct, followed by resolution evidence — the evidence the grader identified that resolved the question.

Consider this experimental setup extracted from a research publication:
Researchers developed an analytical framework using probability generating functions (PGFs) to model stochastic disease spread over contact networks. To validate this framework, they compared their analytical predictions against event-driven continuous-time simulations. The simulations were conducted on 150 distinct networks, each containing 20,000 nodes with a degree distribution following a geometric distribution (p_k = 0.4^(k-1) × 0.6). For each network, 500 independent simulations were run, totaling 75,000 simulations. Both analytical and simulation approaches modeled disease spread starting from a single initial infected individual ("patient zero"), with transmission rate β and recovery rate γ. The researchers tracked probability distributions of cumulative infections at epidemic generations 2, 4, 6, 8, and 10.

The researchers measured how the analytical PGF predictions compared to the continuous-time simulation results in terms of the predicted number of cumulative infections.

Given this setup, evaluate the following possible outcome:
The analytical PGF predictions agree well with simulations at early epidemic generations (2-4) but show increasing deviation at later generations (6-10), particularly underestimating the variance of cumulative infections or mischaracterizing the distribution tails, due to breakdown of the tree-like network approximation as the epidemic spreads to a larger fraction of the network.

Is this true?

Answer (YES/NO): NO